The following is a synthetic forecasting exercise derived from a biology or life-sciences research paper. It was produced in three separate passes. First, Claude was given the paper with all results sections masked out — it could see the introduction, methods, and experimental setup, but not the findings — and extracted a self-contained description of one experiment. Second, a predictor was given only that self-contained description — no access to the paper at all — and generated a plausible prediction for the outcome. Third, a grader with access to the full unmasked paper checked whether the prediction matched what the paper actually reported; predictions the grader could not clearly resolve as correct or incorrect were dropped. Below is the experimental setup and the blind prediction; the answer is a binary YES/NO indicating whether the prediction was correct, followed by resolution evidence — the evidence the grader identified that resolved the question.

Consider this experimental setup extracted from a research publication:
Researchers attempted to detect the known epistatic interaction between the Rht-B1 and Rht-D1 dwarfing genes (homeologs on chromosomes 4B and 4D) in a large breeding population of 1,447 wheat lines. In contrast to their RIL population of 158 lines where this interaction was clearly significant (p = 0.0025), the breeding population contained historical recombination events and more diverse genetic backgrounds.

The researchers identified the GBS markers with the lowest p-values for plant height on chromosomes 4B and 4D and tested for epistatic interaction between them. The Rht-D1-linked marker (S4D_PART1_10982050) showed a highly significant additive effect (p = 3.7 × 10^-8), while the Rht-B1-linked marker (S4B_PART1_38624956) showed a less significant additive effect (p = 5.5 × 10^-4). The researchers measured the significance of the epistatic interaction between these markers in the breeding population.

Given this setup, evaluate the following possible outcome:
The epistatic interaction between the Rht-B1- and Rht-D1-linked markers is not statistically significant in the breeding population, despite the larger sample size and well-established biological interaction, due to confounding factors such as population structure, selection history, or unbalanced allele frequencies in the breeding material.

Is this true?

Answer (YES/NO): NO